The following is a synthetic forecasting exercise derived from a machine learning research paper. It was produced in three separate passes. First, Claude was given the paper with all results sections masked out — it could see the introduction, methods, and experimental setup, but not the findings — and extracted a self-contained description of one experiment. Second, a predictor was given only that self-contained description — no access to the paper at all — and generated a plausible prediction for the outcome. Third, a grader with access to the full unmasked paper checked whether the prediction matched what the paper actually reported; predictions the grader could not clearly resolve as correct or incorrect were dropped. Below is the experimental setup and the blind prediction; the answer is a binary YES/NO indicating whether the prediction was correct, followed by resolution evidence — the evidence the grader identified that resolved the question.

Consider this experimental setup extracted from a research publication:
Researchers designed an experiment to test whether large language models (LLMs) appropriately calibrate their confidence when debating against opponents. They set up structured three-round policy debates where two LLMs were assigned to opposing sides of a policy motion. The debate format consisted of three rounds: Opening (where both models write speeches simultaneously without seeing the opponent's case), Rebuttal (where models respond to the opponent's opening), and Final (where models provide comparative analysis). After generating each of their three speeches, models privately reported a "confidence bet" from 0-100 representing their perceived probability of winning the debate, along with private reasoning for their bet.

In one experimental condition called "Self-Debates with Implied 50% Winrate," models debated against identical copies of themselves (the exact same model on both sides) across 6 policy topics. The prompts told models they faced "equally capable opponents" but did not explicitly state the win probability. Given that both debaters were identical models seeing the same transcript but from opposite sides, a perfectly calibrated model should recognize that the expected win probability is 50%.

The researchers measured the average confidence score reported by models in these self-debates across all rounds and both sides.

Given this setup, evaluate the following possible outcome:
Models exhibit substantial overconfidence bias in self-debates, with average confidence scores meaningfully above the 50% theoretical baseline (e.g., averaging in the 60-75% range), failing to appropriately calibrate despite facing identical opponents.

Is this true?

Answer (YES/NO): YES